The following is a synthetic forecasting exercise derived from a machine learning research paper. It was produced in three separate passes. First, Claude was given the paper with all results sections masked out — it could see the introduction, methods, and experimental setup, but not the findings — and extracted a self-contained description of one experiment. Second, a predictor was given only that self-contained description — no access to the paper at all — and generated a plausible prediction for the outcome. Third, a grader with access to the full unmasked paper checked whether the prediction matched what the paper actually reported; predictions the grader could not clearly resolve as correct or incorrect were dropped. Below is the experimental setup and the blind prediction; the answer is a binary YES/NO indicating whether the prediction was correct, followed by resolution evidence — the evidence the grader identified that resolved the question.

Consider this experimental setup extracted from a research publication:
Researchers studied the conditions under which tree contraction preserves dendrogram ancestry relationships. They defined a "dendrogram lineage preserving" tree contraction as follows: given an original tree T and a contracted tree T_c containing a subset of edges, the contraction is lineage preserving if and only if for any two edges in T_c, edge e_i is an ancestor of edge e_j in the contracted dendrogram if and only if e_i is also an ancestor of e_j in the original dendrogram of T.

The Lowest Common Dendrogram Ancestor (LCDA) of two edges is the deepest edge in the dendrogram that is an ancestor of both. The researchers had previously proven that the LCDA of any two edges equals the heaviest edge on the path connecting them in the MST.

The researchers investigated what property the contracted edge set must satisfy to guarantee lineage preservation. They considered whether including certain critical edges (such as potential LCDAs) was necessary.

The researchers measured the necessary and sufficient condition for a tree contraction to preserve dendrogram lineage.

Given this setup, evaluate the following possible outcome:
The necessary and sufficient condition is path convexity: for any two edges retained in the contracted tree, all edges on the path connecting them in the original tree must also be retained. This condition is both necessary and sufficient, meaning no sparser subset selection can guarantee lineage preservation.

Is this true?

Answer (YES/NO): NO